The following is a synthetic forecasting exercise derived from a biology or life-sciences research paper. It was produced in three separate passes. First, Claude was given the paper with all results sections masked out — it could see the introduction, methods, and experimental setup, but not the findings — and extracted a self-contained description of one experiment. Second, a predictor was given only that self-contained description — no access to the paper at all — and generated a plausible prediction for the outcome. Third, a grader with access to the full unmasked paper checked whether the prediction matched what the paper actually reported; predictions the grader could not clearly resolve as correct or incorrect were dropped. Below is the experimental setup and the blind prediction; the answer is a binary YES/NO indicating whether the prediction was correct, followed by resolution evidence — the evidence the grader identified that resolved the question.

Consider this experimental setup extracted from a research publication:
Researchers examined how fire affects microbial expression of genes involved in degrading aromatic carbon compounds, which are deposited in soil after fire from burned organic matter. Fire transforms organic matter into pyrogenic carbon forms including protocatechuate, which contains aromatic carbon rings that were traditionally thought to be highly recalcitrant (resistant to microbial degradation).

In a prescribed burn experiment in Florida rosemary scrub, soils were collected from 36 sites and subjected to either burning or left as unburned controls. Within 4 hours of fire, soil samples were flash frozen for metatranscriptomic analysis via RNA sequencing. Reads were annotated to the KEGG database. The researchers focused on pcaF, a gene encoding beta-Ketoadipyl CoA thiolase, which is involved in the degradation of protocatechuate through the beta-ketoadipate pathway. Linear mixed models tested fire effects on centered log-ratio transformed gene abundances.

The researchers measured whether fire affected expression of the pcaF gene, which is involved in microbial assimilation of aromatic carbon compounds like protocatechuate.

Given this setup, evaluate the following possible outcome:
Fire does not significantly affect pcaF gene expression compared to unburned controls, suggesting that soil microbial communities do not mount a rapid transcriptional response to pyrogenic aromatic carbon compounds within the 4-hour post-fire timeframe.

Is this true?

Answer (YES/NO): NO